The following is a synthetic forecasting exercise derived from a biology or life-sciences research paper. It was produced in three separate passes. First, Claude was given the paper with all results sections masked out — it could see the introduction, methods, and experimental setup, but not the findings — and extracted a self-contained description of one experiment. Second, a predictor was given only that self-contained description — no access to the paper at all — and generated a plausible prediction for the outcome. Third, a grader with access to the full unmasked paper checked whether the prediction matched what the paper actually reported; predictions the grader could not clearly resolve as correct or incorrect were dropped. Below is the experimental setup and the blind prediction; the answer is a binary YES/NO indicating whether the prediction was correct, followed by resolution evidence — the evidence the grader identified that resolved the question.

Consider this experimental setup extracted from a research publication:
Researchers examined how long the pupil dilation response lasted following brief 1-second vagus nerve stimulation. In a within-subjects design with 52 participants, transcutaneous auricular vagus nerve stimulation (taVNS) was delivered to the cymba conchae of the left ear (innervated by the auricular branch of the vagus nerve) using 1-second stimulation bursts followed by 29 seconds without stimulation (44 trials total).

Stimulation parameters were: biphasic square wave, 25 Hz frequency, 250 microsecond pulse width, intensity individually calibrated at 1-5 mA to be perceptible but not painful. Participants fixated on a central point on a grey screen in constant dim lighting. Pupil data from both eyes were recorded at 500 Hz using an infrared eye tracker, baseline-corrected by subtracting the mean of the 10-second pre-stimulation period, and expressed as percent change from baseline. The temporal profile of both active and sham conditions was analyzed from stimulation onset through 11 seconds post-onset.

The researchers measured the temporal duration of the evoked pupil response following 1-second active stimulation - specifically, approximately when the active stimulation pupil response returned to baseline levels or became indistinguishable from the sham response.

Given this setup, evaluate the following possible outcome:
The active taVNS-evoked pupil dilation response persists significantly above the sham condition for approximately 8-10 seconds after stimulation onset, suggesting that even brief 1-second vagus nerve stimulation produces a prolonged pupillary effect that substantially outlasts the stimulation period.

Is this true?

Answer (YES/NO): NO